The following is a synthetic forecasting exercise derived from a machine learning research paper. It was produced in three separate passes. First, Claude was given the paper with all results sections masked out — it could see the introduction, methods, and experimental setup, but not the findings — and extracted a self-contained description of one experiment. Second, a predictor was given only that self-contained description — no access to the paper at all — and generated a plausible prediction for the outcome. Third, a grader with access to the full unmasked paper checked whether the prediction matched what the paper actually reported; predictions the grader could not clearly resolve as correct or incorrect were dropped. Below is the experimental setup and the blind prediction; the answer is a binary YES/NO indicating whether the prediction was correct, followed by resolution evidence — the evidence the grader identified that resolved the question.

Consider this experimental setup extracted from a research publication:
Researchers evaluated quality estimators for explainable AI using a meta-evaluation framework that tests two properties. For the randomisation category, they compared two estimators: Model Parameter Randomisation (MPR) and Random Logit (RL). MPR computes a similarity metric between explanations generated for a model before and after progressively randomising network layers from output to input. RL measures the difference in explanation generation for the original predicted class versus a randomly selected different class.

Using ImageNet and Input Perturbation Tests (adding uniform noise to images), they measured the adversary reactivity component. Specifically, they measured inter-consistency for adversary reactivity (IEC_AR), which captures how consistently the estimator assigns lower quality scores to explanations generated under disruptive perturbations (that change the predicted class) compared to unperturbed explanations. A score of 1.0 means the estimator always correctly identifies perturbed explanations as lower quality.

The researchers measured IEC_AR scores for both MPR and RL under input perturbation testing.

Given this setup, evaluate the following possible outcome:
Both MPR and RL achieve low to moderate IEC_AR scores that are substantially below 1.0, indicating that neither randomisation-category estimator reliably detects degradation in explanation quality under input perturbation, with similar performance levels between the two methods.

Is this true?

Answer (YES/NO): YES